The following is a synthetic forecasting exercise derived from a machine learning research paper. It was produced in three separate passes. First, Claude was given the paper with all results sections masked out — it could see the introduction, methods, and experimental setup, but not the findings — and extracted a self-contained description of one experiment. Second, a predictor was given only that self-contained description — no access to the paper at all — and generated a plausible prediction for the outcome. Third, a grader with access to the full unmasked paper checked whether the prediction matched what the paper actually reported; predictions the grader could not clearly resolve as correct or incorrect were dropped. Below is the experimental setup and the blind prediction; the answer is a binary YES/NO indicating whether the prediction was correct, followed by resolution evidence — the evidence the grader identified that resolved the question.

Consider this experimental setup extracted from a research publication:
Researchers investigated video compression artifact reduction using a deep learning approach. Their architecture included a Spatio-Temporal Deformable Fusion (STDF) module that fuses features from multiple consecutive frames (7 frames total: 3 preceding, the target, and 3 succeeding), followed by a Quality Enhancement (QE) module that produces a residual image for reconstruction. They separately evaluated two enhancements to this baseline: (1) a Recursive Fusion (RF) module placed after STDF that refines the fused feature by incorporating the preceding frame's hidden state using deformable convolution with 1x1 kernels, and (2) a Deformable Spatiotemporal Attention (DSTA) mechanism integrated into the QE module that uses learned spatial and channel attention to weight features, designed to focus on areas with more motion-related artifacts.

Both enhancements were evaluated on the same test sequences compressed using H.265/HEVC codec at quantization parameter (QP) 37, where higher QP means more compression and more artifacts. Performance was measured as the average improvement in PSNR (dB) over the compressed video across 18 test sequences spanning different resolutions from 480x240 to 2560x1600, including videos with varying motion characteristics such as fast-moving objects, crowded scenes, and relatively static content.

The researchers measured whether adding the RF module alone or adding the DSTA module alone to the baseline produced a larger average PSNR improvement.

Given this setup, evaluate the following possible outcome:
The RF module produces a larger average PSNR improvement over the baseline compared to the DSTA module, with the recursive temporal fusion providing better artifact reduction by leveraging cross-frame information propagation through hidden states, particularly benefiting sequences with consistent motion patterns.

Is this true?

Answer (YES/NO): NO